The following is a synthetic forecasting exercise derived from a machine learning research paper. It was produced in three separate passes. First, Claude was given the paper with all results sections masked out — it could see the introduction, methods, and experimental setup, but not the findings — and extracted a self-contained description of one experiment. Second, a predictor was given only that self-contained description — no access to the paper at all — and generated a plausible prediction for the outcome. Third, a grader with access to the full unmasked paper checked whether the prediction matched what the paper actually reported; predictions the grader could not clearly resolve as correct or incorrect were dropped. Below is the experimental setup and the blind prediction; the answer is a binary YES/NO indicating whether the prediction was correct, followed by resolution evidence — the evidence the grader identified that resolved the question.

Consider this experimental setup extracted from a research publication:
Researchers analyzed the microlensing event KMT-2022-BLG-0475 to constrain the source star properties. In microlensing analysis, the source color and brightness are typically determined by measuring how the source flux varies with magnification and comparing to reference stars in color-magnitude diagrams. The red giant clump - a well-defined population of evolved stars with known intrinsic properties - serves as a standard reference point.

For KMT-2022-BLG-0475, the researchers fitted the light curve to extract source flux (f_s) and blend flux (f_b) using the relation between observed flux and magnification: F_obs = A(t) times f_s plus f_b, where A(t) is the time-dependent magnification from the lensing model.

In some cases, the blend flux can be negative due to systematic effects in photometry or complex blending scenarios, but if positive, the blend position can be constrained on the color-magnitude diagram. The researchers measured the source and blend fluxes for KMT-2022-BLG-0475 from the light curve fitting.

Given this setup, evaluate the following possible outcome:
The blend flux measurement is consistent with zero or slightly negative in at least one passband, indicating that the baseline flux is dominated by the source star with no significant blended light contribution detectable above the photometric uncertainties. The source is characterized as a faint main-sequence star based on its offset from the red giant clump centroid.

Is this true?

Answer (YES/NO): NO